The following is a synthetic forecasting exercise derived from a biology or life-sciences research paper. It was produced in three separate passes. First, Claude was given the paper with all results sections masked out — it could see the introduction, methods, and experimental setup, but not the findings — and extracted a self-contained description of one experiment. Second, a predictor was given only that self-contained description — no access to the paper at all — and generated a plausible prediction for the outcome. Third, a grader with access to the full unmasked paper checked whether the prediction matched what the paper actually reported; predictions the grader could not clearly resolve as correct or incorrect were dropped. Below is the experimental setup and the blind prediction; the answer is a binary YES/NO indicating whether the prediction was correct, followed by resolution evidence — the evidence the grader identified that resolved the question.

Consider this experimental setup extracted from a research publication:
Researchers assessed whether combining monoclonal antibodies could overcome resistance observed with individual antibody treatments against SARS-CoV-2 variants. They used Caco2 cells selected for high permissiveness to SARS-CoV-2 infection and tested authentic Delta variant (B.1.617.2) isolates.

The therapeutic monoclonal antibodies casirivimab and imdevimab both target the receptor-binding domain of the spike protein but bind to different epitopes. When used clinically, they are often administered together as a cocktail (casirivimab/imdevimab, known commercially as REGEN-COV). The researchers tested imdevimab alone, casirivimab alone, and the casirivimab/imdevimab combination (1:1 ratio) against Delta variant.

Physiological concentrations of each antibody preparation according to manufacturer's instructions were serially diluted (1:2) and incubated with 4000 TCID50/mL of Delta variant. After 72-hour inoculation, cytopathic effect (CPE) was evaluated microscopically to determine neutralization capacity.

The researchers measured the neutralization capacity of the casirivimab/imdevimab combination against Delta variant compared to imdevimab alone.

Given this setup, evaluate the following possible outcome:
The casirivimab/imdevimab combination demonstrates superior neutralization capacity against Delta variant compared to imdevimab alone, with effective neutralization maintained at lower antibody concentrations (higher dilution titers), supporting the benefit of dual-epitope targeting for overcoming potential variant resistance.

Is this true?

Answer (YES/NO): YES